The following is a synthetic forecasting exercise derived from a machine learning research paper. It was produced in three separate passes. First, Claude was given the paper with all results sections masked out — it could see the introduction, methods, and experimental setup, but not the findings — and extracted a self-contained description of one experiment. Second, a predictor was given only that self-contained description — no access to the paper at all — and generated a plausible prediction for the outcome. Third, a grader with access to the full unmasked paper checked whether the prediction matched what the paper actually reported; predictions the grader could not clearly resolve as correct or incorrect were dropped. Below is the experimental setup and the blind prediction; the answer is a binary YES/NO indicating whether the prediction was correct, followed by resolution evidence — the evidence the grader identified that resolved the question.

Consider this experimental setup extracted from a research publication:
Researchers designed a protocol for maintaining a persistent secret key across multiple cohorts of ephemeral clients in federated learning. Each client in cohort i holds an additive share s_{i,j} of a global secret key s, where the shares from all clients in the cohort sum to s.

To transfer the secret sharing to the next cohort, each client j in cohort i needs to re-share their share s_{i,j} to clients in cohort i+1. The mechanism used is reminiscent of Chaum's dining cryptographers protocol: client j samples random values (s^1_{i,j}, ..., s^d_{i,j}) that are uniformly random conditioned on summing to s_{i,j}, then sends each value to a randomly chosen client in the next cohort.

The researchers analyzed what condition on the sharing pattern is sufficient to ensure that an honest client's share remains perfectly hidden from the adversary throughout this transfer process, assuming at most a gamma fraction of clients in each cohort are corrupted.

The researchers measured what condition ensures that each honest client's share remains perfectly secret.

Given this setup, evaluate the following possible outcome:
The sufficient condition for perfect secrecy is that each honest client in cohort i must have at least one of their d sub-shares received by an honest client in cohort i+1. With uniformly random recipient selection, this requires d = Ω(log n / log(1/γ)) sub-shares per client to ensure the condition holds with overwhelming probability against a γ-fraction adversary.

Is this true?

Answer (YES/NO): NO